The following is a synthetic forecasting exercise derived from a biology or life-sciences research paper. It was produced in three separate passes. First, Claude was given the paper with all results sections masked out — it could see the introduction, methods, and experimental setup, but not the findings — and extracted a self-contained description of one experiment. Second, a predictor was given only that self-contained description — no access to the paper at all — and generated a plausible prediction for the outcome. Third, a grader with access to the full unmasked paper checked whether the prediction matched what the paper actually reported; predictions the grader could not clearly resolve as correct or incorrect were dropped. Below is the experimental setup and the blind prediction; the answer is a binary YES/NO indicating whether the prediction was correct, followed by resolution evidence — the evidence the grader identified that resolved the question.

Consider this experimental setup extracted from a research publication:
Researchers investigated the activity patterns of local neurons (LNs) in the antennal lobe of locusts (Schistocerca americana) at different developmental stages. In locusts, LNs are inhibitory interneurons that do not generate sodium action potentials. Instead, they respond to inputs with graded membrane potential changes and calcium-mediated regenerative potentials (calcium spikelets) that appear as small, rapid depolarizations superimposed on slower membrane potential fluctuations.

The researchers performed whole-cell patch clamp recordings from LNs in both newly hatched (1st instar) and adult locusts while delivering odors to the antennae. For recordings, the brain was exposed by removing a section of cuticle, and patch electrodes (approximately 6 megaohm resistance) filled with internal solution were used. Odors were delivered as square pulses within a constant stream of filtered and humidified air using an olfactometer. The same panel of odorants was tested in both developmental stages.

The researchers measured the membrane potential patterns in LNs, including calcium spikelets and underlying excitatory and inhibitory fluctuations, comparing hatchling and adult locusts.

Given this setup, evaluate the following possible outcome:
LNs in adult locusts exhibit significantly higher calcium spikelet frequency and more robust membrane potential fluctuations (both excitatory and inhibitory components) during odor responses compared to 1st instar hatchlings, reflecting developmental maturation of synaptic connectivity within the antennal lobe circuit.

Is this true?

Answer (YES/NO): NO